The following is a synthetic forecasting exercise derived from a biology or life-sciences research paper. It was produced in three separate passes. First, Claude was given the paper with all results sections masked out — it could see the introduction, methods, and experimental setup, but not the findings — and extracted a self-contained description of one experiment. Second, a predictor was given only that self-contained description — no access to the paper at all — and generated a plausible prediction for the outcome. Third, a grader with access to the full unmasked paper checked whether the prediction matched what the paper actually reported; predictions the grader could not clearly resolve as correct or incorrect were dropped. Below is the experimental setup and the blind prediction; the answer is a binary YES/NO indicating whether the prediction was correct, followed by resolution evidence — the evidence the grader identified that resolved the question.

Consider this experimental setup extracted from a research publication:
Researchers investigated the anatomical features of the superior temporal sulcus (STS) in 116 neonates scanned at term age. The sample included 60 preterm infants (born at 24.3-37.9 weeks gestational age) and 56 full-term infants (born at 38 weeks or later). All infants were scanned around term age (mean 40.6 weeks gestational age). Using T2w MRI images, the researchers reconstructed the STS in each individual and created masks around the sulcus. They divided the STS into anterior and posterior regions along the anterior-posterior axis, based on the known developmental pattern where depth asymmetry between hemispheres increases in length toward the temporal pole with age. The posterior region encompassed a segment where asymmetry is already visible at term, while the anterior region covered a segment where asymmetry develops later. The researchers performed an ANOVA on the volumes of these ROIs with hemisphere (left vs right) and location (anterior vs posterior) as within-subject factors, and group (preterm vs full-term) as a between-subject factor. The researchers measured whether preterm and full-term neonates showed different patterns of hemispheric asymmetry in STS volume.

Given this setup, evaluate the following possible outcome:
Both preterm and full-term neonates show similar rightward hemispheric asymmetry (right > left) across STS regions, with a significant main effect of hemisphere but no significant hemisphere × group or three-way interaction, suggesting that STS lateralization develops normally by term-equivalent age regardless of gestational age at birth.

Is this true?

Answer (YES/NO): NO